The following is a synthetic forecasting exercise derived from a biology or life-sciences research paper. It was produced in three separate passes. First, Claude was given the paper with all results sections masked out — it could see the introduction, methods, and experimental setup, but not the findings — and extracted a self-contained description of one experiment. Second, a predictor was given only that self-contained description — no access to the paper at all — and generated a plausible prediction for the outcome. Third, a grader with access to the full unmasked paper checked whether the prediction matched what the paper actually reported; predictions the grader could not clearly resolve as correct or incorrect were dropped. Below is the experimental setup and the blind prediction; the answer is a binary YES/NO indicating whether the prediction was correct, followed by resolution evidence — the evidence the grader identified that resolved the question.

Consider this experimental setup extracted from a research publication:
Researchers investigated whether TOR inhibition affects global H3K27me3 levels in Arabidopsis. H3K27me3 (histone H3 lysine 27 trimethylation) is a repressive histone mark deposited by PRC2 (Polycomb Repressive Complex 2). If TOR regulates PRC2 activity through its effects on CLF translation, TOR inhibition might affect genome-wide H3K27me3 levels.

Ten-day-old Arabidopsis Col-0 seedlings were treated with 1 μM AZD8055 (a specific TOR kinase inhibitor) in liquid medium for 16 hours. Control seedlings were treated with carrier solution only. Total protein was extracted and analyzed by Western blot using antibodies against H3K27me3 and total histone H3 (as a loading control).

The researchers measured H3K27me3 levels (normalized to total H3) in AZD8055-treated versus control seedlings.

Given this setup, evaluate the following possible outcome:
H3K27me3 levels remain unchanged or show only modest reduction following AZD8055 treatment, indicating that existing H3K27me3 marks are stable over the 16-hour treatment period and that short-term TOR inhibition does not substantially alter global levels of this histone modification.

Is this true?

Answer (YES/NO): NO